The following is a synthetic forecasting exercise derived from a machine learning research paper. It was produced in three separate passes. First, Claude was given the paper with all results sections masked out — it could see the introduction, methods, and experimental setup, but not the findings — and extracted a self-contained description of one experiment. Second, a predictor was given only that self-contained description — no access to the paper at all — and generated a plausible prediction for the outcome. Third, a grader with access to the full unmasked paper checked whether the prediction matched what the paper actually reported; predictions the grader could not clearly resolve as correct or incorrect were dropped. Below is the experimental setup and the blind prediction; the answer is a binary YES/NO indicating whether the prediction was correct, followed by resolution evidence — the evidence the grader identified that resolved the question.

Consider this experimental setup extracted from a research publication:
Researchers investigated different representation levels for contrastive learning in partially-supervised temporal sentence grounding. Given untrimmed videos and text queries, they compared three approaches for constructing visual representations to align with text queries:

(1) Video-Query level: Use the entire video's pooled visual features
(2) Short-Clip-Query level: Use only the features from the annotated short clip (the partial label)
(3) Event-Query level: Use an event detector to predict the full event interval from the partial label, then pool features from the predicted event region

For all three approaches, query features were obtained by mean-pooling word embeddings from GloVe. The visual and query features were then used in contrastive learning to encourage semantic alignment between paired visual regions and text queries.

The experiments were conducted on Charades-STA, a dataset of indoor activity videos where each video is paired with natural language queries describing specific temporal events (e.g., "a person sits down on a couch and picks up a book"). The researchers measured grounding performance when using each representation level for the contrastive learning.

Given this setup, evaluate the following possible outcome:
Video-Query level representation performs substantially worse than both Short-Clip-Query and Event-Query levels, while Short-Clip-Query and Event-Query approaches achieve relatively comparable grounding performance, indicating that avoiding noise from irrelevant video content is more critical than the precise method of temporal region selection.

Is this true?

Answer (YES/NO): NO